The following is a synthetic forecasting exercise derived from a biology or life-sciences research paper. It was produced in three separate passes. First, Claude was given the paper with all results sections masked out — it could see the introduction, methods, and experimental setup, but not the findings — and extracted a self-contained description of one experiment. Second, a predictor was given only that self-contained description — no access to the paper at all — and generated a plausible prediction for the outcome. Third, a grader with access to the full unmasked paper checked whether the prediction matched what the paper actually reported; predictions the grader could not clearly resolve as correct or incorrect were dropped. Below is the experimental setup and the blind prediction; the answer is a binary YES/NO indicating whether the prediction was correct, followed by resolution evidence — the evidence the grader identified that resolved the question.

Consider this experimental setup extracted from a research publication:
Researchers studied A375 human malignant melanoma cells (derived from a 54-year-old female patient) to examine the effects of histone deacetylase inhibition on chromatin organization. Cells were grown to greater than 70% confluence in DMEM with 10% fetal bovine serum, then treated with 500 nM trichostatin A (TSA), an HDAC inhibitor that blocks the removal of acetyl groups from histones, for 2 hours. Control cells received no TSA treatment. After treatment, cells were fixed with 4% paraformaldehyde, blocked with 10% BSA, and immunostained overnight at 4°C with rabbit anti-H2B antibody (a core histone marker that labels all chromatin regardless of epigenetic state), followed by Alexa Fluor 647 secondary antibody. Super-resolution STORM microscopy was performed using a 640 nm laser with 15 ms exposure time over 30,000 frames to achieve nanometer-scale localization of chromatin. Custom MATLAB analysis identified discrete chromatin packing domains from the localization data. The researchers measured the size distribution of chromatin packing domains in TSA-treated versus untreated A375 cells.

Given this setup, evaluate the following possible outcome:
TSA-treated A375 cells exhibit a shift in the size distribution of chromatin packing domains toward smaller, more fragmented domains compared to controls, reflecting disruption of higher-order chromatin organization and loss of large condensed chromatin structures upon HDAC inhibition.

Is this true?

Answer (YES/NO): YES